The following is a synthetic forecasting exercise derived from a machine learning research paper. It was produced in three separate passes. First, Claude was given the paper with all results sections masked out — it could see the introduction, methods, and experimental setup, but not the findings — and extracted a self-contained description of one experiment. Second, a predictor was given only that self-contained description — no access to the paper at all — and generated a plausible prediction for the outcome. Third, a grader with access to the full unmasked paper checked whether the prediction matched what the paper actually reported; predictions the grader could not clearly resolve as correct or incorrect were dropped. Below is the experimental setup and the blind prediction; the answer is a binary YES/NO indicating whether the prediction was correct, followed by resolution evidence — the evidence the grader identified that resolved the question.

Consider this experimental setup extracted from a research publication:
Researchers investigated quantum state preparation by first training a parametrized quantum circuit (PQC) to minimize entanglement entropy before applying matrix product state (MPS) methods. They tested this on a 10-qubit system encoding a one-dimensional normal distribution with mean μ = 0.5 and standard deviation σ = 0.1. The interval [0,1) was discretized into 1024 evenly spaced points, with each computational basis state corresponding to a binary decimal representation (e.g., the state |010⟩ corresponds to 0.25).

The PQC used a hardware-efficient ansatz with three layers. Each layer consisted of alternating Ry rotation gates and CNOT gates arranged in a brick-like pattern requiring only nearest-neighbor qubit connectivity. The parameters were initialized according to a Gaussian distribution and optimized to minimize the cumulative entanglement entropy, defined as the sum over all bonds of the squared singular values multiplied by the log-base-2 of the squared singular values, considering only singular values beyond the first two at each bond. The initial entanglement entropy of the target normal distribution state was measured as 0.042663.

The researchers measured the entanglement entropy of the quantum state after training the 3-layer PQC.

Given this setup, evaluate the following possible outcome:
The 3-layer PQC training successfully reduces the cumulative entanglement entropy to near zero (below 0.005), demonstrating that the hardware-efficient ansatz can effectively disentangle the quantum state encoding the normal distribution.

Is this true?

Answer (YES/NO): NO